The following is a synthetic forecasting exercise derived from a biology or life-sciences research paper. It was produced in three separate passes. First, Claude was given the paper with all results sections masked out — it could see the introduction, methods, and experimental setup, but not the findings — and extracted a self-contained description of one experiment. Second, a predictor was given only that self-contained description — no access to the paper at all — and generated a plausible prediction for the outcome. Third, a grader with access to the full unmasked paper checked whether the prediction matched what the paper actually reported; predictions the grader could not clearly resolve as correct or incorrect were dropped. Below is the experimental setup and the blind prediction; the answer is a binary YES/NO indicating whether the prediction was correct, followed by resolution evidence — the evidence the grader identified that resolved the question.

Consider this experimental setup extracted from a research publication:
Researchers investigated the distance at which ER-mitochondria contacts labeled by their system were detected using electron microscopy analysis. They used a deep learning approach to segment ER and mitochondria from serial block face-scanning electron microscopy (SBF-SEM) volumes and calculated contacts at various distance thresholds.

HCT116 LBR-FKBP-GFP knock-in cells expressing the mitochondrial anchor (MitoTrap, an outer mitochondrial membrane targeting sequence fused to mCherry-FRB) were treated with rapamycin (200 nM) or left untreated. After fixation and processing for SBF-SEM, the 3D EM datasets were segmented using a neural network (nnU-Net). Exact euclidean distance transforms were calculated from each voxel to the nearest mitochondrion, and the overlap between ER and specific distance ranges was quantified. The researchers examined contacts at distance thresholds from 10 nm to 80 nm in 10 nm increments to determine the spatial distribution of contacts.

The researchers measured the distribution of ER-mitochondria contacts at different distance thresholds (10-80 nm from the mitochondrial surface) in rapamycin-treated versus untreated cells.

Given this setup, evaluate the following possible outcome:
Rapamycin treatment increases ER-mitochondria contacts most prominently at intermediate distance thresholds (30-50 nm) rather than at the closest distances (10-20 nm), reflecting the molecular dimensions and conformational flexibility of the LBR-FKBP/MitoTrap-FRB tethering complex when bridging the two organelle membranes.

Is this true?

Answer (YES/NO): NO